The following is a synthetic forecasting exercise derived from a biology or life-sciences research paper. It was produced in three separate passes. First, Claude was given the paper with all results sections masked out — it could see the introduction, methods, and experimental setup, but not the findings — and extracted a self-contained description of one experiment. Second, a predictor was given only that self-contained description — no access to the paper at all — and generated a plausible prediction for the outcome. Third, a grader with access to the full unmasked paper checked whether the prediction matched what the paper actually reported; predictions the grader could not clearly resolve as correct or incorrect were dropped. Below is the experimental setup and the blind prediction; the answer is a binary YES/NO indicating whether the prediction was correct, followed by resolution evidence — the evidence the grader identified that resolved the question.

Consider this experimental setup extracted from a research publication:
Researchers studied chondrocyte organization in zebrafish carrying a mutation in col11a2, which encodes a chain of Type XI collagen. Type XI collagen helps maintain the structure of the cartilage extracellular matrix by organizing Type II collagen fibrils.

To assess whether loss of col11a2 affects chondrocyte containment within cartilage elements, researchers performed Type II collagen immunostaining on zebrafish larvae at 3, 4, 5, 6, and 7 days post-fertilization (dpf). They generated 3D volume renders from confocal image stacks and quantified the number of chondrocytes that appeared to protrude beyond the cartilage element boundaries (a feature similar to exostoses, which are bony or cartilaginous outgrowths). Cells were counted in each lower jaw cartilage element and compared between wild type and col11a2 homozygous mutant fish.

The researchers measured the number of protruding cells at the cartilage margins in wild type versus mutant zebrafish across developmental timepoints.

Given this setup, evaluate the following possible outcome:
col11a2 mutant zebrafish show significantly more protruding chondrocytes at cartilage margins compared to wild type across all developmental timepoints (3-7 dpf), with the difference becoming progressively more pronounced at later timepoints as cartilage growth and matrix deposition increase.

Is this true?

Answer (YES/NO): NO